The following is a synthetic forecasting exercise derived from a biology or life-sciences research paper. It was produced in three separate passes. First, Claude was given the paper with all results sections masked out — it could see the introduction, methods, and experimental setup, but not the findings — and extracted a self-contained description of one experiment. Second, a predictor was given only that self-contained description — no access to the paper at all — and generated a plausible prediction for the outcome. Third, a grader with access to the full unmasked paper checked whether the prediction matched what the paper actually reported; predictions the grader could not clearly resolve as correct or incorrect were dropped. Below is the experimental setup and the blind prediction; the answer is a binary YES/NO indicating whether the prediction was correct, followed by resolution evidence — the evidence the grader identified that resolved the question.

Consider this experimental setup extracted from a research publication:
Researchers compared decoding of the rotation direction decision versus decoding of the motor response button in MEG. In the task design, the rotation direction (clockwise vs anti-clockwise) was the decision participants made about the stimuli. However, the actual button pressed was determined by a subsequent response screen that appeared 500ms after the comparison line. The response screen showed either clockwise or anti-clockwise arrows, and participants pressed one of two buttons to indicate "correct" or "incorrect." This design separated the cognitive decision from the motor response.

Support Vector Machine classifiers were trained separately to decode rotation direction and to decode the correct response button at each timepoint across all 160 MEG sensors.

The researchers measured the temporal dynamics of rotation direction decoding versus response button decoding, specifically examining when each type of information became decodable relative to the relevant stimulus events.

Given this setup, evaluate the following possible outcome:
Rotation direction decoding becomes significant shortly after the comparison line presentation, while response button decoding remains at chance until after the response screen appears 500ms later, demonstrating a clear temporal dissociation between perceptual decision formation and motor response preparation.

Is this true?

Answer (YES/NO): YES